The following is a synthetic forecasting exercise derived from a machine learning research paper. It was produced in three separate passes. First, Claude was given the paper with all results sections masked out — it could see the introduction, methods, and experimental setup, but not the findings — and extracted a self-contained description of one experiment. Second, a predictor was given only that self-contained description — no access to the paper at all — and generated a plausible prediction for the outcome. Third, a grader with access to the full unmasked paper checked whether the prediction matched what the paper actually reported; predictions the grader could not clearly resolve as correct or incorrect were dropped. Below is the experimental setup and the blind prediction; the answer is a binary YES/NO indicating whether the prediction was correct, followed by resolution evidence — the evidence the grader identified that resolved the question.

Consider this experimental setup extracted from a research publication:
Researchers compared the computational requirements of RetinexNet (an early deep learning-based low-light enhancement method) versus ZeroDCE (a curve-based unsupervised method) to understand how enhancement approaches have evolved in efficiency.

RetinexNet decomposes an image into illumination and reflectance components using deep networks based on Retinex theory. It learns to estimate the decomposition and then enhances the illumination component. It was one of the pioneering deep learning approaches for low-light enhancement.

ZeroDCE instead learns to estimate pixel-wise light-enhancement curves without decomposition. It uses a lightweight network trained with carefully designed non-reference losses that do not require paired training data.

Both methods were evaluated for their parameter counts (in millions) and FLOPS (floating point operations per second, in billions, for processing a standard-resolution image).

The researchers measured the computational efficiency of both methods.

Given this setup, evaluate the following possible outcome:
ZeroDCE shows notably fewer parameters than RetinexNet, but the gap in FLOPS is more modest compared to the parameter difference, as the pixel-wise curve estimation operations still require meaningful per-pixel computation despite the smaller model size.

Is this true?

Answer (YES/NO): NO